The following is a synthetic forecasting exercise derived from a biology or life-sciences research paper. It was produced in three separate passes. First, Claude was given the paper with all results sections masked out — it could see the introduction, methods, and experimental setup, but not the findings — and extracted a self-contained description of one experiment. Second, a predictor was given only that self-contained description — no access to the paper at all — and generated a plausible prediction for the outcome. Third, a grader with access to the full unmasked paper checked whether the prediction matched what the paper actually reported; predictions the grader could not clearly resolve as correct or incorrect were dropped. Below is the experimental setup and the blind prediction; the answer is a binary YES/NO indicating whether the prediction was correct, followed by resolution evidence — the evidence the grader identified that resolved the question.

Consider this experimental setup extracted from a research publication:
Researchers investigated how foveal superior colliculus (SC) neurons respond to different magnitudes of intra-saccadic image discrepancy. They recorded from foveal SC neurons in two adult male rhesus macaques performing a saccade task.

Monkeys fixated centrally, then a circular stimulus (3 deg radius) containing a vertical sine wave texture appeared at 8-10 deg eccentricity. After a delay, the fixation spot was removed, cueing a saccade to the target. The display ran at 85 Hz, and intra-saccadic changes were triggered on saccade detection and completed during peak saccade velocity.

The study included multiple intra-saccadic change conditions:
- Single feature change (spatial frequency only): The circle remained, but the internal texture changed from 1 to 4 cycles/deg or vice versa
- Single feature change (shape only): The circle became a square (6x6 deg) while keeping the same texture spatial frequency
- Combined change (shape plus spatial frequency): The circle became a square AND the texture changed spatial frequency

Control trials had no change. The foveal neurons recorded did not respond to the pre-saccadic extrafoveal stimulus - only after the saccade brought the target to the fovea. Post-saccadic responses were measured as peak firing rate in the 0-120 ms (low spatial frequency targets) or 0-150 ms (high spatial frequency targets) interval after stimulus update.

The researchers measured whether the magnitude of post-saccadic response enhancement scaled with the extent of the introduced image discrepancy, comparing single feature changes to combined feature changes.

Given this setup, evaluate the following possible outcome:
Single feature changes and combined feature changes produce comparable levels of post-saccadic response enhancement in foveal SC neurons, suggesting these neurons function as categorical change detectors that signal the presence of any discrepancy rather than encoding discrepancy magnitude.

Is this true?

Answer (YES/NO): NO